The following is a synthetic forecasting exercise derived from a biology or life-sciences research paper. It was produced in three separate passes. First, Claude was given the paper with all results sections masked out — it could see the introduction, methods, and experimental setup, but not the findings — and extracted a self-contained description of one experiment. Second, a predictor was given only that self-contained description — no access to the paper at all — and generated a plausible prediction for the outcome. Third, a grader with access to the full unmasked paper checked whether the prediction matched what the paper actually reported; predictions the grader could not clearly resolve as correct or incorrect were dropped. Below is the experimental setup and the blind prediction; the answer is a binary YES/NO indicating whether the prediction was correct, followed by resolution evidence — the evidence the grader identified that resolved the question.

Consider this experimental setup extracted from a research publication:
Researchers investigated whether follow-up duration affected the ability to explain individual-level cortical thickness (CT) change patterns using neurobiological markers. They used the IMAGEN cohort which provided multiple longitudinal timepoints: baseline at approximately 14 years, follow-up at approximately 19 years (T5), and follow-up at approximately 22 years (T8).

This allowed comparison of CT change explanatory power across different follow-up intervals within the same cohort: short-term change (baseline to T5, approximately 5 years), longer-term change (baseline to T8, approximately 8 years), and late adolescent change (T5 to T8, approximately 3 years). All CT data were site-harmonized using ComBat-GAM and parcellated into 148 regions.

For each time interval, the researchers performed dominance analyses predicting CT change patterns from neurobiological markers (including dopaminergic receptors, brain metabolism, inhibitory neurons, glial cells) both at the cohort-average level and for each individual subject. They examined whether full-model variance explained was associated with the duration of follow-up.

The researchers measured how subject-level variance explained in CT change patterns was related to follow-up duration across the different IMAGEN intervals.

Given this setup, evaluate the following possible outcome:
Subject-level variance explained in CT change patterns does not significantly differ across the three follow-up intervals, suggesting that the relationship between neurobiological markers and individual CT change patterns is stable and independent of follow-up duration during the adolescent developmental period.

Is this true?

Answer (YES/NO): NO